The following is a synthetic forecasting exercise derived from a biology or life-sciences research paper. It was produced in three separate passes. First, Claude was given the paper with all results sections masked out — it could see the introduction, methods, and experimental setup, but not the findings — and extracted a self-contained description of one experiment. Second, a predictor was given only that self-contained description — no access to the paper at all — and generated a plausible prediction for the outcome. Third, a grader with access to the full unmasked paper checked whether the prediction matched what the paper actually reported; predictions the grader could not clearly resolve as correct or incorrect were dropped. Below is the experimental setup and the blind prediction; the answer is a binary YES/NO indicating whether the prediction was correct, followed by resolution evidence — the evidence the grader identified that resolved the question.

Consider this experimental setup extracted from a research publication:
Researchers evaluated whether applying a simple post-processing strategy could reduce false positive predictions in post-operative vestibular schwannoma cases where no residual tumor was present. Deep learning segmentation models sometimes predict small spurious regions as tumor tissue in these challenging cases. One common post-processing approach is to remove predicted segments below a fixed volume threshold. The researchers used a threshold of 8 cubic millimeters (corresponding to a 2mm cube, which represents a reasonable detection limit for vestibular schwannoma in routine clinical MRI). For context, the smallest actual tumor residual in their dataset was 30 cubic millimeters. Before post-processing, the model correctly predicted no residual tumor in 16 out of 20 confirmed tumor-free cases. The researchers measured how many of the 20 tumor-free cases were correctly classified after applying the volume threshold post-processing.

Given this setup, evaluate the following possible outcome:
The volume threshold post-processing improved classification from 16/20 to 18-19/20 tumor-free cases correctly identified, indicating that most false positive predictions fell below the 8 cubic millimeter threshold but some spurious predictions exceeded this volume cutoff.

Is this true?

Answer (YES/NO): YES